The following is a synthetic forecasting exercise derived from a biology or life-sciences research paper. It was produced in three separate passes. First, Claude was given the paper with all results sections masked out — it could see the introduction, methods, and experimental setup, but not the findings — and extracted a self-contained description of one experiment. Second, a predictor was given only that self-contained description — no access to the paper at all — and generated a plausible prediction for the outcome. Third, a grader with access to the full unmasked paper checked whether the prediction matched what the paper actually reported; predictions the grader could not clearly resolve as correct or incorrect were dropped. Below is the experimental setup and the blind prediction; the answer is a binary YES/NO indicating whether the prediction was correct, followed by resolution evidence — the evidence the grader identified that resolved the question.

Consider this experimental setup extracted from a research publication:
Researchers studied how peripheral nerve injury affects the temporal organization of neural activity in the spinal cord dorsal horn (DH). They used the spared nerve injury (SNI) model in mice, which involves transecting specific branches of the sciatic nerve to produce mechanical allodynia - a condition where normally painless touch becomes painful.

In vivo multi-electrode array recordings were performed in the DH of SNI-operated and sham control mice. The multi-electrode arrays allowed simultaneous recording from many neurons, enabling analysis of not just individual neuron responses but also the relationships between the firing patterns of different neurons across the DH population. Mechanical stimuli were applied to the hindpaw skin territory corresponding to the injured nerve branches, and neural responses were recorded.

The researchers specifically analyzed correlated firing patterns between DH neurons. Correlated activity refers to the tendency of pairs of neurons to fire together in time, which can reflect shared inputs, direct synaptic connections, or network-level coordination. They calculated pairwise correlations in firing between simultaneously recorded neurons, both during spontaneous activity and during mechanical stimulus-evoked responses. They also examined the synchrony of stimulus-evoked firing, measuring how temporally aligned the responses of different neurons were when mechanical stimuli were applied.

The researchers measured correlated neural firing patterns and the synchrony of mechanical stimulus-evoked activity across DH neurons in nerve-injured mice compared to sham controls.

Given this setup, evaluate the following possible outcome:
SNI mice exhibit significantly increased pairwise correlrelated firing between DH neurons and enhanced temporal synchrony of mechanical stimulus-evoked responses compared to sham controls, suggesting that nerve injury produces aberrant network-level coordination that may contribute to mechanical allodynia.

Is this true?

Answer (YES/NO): NO